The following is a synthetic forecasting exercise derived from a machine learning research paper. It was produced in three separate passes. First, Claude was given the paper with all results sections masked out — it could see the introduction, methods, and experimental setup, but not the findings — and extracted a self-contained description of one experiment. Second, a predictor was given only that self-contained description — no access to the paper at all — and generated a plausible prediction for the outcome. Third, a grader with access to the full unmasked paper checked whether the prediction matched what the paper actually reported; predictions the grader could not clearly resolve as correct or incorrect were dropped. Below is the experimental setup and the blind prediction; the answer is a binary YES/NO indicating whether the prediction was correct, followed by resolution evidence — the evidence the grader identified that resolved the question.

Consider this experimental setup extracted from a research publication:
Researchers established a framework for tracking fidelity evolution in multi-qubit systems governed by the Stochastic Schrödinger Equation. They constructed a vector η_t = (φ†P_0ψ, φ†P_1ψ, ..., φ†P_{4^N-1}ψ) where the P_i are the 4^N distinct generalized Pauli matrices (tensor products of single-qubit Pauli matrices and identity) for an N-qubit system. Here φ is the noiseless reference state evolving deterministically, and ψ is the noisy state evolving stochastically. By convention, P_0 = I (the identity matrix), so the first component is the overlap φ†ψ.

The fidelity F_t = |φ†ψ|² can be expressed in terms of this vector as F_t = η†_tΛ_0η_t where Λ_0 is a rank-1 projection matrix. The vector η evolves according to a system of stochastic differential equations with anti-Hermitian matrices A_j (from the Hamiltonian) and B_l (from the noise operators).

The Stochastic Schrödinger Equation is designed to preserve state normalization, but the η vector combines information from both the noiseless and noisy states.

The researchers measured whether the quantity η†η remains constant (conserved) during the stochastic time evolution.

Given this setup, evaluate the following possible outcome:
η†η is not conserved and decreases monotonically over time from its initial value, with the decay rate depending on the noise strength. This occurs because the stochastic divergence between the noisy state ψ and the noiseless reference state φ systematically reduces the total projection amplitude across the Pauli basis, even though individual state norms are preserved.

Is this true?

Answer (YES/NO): NO